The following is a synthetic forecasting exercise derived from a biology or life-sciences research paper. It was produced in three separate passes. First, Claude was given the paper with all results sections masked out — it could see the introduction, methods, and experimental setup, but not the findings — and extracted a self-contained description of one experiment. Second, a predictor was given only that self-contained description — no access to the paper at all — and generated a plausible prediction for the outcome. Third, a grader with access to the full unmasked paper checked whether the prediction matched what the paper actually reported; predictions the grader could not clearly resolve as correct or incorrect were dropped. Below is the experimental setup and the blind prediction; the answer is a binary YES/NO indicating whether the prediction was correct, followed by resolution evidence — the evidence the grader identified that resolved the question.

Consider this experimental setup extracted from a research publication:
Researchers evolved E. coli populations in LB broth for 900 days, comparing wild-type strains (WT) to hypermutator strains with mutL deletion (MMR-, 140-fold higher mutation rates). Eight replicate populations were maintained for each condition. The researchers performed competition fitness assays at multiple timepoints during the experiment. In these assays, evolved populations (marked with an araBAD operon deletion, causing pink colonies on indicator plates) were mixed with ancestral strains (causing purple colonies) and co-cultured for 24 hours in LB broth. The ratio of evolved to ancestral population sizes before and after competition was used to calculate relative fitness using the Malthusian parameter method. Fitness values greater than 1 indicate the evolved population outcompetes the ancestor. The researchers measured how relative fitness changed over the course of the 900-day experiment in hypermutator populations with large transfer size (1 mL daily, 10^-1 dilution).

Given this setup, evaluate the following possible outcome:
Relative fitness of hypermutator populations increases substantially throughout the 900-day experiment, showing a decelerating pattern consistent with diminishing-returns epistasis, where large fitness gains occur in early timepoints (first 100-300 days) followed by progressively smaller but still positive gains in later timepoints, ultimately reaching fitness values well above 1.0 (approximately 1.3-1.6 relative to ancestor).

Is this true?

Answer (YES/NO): NO